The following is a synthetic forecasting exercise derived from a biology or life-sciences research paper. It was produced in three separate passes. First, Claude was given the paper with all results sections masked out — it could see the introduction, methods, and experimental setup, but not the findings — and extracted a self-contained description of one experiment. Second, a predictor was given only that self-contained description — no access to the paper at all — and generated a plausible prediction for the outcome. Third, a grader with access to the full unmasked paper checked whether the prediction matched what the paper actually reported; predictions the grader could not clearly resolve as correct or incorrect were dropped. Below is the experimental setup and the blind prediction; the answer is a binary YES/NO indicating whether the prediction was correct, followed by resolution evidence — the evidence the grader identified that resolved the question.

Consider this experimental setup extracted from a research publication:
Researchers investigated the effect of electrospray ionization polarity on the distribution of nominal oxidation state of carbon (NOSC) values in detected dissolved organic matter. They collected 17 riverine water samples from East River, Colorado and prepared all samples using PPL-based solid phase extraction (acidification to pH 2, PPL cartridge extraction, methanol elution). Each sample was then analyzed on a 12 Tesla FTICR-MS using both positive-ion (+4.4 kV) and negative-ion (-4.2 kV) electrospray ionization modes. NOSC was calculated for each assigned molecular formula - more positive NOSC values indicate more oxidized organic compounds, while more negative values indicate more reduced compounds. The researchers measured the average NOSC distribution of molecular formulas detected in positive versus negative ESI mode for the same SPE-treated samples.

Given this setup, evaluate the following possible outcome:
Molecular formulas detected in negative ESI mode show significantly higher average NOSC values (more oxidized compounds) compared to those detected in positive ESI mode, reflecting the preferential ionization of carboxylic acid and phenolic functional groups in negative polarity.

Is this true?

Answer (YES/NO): YES